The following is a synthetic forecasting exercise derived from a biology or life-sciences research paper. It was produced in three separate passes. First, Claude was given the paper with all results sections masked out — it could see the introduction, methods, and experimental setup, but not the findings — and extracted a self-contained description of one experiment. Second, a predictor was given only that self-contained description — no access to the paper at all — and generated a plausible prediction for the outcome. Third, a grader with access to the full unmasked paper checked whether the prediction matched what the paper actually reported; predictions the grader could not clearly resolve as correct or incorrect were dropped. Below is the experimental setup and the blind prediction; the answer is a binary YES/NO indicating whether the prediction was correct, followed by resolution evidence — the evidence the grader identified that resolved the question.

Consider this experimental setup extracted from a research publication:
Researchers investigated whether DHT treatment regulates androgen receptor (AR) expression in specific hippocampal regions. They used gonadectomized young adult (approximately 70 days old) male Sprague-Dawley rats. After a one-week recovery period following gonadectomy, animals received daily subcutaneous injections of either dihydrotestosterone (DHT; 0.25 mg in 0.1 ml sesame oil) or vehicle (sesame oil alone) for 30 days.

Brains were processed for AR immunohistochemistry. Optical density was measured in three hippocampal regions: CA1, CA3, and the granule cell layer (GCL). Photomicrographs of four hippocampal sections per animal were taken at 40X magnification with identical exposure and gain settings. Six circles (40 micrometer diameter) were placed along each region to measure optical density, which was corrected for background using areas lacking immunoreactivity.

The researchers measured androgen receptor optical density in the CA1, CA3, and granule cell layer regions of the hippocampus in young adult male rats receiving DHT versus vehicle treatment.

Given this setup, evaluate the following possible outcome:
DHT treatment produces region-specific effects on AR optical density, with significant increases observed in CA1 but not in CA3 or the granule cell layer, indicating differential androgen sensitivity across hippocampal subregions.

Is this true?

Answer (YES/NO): NO